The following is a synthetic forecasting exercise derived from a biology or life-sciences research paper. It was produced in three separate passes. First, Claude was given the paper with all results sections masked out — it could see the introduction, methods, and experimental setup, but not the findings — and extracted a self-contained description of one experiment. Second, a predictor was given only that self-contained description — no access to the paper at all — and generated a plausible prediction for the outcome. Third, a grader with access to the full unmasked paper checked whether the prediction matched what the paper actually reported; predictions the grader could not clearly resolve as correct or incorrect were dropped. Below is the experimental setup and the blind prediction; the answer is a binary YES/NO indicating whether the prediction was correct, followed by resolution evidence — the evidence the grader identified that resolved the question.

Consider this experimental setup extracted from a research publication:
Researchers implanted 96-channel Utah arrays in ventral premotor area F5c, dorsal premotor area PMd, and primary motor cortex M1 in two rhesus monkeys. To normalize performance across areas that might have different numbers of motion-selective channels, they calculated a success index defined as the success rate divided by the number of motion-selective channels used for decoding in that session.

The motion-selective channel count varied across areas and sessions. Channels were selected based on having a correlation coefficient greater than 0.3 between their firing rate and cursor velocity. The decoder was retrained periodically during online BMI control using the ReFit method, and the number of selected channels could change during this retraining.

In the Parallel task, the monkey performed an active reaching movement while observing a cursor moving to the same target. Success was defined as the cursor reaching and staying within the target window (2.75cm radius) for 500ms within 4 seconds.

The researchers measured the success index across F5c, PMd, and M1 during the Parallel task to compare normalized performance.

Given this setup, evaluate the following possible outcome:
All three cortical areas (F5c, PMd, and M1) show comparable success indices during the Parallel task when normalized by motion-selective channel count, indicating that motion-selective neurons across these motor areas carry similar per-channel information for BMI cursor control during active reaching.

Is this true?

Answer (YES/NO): NO